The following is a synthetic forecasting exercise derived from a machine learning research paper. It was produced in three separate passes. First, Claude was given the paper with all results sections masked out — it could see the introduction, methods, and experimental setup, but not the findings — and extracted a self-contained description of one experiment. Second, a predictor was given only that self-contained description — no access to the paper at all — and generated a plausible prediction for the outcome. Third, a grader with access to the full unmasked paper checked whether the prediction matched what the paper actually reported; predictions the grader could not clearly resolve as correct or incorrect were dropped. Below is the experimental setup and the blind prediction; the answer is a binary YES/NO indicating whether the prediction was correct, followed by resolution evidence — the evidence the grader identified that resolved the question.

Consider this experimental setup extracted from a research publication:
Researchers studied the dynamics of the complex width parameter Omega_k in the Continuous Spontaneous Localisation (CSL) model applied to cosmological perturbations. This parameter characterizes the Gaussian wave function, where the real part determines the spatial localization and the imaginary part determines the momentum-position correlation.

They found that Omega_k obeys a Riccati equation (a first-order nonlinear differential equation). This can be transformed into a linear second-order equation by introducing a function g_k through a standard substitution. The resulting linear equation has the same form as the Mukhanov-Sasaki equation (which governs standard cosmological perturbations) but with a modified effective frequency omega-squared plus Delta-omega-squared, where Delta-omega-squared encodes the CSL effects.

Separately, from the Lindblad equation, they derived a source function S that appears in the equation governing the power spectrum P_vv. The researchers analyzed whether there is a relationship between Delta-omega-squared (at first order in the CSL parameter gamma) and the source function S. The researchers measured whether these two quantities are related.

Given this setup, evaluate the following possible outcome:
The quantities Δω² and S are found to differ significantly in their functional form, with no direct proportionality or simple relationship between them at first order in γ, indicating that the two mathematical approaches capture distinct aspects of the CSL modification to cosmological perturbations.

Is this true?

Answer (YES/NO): NO